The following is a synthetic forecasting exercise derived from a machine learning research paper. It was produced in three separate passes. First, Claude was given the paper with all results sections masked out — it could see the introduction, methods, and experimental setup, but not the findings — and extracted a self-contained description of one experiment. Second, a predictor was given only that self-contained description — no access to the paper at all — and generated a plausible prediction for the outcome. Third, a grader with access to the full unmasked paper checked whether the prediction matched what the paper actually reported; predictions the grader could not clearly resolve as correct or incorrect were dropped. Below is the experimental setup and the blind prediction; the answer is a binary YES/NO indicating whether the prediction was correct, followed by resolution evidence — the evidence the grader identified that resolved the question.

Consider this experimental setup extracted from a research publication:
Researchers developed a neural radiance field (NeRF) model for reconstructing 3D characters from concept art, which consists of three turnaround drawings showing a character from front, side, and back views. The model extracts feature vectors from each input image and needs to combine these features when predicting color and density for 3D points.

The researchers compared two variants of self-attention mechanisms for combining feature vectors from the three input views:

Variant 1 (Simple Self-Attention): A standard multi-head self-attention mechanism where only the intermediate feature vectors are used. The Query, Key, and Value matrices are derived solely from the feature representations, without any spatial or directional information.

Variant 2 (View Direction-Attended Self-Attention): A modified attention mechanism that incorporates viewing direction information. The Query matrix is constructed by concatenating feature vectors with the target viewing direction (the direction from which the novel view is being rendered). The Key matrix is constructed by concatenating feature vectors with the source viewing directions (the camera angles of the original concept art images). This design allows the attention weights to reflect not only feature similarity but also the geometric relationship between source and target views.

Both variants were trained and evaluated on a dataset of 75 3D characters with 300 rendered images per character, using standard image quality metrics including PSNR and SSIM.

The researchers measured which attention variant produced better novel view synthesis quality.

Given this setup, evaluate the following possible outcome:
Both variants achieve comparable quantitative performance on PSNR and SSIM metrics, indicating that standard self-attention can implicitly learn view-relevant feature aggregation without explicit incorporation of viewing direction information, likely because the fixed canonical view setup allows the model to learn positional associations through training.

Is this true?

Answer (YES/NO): NO